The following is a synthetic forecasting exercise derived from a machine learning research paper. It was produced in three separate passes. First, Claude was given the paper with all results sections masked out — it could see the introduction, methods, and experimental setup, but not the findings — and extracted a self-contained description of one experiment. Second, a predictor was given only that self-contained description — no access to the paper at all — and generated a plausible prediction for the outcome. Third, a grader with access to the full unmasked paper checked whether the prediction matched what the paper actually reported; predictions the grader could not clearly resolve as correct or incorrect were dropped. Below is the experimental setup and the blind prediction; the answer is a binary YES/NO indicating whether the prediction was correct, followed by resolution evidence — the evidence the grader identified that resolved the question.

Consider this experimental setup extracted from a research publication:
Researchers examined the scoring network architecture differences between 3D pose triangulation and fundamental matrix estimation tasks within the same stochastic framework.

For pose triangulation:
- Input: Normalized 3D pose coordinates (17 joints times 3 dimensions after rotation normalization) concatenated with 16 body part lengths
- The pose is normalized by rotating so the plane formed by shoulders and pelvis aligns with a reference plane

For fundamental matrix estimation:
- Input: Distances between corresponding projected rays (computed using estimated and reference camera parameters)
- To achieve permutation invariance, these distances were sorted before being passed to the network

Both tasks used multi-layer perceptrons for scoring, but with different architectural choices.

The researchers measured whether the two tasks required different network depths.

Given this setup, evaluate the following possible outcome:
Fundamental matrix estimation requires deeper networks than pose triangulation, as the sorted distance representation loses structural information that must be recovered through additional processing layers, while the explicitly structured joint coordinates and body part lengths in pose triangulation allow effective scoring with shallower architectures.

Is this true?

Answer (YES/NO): NO